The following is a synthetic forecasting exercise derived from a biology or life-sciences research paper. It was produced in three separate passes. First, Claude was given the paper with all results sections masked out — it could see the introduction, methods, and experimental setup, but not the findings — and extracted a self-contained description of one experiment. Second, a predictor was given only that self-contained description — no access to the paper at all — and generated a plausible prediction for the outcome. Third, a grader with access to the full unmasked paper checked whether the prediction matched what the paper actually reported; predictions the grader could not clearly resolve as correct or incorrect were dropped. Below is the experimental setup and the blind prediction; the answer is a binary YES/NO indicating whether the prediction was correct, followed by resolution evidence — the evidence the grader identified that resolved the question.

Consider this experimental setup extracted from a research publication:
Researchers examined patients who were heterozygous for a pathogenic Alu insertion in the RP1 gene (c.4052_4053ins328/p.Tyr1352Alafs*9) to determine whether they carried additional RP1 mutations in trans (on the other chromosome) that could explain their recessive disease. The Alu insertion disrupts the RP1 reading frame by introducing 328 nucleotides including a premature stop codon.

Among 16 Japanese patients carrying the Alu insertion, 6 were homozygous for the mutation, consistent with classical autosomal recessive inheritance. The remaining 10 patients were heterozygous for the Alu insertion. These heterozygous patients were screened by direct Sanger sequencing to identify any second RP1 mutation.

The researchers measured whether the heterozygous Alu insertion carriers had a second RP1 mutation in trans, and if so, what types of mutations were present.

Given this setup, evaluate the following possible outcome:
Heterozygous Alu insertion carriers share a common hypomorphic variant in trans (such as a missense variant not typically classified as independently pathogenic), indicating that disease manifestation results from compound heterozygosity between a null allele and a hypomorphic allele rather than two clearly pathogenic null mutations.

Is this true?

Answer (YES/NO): NO